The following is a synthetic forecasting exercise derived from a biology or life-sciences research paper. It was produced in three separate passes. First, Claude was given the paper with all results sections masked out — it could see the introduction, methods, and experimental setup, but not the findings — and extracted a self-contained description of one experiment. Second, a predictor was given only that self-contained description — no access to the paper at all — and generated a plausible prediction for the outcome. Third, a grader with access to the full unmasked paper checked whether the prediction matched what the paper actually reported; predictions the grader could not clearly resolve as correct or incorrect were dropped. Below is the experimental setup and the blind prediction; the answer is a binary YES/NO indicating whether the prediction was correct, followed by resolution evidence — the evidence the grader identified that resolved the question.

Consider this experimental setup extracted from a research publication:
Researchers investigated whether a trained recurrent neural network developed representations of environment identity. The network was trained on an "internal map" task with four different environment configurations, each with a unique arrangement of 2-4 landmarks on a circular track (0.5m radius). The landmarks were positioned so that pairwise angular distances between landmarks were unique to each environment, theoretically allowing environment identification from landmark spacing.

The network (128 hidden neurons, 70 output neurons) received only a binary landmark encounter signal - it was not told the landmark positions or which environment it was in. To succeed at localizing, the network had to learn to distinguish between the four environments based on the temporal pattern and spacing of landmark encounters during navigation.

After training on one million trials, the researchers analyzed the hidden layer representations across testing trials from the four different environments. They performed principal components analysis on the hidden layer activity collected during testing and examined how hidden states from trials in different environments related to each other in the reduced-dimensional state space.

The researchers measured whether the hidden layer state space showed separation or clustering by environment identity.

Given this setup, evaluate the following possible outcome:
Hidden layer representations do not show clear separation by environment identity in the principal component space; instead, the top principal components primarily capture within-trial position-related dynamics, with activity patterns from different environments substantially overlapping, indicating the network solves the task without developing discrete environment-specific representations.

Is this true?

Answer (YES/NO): NO